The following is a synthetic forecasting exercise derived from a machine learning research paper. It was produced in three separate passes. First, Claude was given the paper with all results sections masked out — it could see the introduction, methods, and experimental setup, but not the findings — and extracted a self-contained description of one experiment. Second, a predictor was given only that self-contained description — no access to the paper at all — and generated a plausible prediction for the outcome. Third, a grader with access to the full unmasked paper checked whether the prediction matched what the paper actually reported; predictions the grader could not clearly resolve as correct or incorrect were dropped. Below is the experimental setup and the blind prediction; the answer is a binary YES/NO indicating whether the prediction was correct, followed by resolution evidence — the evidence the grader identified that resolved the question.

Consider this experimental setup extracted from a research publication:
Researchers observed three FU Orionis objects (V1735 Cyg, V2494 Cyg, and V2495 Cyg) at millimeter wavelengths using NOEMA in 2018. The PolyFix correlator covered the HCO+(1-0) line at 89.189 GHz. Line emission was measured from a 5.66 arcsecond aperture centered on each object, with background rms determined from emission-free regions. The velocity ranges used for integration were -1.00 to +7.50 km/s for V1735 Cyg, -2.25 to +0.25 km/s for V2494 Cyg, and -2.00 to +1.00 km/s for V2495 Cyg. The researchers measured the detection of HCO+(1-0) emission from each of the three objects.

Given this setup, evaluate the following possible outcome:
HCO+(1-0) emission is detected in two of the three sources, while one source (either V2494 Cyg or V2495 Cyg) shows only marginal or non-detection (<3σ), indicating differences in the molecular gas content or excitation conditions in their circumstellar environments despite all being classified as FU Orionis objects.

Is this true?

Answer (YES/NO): YES